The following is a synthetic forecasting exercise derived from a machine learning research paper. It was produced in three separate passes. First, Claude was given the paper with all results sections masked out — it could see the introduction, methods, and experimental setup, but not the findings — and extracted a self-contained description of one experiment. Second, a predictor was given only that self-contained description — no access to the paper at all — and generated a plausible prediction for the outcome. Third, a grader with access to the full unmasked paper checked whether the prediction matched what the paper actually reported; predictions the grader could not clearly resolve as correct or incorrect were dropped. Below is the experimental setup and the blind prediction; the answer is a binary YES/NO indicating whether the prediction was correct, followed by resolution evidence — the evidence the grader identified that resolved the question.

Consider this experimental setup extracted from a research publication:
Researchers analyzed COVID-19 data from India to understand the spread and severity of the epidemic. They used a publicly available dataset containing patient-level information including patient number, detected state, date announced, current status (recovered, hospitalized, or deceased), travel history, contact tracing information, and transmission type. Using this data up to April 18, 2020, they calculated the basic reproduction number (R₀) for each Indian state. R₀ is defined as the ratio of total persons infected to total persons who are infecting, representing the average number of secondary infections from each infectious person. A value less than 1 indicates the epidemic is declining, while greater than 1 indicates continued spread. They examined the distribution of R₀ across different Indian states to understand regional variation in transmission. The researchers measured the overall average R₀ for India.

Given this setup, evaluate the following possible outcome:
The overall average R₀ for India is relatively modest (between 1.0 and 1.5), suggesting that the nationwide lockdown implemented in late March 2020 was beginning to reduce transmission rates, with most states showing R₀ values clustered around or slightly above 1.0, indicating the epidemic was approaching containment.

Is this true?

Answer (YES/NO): NO